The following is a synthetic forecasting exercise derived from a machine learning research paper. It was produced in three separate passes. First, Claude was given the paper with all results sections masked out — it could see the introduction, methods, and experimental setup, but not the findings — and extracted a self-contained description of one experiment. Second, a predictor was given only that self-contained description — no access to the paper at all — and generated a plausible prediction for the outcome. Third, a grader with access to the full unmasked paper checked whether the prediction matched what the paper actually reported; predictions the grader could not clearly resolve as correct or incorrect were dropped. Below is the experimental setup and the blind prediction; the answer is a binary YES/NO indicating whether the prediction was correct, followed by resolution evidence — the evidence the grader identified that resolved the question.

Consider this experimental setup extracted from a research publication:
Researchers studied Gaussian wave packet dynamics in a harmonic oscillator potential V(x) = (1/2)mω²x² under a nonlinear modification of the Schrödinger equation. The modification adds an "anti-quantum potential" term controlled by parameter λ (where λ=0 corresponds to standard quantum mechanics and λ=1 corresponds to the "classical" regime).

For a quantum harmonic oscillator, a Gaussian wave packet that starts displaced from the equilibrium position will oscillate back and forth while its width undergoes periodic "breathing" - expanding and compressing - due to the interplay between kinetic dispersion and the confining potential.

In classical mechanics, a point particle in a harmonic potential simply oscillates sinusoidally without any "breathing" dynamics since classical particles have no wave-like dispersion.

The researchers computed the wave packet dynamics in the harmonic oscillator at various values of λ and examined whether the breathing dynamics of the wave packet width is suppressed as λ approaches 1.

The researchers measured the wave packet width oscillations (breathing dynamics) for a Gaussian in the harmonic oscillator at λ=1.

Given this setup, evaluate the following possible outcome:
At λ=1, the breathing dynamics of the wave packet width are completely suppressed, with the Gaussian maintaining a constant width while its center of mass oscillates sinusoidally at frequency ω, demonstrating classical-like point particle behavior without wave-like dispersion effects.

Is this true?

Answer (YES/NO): NO